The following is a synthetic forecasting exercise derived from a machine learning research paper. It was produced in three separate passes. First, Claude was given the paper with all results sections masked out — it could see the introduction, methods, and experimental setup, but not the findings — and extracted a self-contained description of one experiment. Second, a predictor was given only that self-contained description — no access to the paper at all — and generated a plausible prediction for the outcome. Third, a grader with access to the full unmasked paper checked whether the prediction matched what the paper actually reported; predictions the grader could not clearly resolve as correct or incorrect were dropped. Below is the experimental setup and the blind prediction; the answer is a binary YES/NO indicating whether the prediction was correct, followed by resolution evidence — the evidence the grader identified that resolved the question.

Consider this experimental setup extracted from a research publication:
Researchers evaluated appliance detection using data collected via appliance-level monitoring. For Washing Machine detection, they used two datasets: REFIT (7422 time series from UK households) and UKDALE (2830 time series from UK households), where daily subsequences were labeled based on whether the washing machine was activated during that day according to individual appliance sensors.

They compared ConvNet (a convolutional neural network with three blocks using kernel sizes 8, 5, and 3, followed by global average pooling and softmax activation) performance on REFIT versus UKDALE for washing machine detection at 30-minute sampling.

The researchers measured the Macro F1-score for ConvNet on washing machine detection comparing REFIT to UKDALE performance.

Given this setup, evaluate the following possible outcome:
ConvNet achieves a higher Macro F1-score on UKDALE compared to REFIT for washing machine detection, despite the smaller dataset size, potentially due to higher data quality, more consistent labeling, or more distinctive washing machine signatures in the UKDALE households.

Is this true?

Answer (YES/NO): NO